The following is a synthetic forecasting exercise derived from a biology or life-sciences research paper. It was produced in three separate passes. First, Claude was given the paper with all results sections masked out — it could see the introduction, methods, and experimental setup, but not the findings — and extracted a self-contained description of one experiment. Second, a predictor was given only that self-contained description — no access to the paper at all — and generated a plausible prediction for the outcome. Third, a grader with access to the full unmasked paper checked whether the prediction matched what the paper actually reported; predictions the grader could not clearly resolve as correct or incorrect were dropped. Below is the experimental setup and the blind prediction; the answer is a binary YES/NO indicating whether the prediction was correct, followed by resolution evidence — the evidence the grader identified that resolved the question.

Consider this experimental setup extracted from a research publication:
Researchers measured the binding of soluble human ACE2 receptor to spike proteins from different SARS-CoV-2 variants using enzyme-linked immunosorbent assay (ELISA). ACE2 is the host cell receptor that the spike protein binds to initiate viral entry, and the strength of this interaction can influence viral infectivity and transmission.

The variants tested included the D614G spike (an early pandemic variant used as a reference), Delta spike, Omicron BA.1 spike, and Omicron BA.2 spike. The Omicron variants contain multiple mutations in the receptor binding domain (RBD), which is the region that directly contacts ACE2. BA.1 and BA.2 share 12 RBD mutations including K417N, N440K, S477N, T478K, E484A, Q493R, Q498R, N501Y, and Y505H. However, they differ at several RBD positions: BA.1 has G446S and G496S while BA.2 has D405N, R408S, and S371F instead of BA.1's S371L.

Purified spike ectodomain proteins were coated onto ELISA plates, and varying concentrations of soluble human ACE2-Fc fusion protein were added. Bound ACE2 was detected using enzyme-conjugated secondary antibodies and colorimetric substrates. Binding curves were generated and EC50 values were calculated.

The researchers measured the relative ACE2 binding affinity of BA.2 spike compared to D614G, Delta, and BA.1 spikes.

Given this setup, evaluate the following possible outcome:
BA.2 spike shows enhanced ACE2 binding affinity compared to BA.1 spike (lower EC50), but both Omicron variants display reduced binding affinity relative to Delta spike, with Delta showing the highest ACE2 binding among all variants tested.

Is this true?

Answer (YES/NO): NO